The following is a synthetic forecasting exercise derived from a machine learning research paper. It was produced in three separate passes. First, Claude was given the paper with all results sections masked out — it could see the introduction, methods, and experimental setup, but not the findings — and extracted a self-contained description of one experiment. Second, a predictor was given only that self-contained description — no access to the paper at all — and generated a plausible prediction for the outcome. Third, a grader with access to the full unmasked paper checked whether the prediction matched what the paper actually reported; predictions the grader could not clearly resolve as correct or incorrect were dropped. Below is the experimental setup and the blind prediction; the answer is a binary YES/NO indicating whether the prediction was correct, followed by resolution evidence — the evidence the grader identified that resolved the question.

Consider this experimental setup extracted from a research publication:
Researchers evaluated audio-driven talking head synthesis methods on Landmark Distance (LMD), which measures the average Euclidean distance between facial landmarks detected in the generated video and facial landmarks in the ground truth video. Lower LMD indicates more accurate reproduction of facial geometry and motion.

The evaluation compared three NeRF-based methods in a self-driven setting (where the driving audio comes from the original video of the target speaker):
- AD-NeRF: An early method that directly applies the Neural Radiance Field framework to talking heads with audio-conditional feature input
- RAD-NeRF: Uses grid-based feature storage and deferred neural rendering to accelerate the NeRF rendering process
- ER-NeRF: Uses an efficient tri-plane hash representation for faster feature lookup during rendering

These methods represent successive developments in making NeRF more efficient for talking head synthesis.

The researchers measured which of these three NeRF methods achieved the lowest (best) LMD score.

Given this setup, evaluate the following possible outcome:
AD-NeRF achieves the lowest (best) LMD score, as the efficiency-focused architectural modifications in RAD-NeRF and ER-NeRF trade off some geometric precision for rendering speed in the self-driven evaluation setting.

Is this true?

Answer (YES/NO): NO